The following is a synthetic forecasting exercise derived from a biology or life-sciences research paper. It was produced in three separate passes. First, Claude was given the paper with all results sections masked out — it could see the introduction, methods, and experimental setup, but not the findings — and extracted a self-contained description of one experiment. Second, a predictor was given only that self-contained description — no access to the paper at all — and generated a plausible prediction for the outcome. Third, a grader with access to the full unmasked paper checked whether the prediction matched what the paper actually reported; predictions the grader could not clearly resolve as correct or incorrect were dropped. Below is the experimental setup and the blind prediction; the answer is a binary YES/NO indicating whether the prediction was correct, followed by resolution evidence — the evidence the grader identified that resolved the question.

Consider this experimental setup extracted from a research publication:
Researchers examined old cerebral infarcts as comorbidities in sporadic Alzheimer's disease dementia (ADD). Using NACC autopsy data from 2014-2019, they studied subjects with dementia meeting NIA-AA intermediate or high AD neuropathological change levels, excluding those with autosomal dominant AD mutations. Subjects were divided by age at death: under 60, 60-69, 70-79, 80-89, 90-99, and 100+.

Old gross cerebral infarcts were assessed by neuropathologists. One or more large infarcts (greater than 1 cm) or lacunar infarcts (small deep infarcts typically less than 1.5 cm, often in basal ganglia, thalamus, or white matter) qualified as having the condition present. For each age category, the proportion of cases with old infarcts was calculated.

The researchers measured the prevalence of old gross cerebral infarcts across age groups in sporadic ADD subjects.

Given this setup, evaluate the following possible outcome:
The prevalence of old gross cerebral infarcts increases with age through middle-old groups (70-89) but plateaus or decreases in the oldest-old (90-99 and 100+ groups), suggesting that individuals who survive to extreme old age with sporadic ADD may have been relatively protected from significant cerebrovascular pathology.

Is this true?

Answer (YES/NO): NO